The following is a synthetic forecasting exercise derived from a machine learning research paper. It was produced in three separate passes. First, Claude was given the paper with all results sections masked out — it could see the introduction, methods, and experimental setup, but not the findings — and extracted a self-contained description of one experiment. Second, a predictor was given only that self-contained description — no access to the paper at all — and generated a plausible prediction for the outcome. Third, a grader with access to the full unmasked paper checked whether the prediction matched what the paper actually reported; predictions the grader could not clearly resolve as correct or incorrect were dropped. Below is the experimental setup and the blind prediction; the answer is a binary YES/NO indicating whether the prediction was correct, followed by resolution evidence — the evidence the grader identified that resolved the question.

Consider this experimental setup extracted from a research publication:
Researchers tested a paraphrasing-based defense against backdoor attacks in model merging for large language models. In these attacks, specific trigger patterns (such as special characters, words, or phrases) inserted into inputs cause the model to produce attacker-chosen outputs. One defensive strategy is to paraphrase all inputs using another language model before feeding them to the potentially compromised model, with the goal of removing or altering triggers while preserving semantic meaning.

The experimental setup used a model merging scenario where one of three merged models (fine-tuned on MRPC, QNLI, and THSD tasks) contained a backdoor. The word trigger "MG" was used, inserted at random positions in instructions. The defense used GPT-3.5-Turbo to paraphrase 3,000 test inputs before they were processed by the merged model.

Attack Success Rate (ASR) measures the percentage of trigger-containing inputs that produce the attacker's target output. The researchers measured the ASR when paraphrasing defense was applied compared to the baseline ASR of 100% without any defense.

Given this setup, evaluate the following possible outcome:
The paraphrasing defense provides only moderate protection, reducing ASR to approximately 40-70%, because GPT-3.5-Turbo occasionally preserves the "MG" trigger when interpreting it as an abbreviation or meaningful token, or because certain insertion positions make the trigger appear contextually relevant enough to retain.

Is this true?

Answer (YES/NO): NO